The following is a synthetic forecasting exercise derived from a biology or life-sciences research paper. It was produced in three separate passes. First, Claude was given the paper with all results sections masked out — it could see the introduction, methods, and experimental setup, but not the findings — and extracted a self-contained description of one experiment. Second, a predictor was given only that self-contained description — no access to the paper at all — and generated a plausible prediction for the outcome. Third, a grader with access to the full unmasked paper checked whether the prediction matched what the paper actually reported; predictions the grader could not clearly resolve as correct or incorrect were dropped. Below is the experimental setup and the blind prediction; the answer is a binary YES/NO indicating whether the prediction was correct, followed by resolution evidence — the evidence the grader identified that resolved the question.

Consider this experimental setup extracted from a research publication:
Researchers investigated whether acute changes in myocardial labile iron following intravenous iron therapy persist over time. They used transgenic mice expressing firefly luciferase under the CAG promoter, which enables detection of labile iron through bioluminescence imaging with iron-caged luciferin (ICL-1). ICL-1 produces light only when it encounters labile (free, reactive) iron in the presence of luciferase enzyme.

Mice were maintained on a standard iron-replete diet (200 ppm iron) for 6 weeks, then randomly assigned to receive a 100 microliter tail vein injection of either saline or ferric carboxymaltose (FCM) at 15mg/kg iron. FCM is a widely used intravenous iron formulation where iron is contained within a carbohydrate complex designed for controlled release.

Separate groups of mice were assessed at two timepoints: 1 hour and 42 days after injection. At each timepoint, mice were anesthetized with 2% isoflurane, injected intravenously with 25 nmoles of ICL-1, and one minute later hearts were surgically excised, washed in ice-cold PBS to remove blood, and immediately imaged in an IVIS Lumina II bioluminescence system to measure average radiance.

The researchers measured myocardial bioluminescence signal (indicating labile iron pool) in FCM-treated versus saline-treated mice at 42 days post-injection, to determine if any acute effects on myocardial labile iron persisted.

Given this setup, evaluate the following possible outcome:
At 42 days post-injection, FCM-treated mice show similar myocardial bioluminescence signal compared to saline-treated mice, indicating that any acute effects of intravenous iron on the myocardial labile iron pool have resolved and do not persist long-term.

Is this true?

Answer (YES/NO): NO